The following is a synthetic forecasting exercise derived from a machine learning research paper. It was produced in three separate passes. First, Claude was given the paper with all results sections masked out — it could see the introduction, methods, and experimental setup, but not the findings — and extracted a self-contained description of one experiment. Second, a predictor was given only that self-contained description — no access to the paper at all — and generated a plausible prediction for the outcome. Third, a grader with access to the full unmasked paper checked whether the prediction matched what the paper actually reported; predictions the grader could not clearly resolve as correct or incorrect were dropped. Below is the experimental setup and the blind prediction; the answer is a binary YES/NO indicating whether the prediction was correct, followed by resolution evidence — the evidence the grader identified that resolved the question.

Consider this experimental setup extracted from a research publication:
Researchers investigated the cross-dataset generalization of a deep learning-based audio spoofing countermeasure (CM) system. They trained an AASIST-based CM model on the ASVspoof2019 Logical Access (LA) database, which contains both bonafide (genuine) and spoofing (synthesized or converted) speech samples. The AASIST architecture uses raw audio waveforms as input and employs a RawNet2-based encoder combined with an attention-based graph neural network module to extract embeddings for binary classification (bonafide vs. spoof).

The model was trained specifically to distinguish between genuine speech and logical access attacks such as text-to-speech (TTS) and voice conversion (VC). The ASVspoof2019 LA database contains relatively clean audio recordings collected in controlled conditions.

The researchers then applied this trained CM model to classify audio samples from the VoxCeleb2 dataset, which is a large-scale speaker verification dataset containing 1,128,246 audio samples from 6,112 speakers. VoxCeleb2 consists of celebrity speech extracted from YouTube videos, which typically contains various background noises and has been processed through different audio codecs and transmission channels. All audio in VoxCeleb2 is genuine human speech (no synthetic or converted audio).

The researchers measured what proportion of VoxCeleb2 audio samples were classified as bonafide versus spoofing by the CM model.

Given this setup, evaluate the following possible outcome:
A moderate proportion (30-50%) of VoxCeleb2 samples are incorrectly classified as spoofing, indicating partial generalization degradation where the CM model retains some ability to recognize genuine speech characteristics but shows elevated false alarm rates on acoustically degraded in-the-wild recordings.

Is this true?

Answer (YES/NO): NO